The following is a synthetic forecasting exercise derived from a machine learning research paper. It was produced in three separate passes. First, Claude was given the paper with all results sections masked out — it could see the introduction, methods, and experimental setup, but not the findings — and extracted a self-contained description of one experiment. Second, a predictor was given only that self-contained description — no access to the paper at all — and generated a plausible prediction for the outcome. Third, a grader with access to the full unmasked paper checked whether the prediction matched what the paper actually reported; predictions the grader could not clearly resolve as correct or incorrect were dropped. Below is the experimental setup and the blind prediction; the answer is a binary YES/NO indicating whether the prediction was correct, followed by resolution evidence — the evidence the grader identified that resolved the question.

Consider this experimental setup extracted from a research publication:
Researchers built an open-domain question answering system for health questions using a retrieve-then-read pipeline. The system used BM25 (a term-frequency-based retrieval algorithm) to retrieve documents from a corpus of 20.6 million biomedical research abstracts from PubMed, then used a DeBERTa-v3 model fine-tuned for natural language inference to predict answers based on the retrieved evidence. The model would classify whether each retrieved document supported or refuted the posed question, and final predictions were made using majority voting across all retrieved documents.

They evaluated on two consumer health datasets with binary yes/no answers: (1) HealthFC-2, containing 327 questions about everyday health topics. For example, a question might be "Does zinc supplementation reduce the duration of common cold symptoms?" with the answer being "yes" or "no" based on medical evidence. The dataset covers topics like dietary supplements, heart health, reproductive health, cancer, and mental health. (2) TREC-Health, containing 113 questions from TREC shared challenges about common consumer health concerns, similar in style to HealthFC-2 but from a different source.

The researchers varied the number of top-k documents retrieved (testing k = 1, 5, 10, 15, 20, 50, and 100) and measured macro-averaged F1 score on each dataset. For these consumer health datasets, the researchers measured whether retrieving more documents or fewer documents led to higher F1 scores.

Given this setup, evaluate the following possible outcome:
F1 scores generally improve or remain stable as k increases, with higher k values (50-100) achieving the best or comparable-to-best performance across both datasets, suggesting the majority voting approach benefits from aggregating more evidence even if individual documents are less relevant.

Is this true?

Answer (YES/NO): NO